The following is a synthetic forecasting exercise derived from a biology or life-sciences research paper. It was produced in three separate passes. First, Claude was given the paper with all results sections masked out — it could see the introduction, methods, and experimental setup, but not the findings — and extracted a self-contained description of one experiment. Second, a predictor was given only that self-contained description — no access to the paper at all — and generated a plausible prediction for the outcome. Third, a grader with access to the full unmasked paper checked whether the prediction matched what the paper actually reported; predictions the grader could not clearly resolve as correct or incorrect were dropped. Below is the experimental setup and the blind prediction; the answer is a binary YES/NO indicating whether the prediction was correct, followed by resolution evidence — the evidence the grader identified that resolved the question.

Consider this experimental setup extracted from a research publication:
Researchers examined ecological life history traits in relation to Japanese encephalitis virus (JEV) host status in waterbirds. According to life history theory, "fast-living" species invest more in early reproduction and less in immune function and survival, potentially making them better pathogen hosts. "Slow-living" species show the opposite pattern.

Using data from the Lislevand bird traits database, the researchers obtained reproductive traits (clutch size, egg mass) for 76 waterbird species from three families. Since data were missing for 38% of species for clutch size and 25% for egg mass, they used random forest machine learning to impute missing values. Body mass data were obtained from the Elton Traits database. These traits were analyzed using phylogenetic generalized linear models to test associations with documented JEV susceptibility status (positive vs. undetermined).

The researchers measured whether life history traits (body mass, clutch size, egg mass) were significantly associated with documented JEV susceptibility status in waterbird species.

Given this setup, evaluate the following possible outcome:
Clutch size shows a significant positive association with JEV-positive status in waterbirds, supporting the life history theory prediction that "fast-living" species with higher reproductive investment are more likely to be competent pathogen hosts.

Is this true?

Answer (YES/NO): NO